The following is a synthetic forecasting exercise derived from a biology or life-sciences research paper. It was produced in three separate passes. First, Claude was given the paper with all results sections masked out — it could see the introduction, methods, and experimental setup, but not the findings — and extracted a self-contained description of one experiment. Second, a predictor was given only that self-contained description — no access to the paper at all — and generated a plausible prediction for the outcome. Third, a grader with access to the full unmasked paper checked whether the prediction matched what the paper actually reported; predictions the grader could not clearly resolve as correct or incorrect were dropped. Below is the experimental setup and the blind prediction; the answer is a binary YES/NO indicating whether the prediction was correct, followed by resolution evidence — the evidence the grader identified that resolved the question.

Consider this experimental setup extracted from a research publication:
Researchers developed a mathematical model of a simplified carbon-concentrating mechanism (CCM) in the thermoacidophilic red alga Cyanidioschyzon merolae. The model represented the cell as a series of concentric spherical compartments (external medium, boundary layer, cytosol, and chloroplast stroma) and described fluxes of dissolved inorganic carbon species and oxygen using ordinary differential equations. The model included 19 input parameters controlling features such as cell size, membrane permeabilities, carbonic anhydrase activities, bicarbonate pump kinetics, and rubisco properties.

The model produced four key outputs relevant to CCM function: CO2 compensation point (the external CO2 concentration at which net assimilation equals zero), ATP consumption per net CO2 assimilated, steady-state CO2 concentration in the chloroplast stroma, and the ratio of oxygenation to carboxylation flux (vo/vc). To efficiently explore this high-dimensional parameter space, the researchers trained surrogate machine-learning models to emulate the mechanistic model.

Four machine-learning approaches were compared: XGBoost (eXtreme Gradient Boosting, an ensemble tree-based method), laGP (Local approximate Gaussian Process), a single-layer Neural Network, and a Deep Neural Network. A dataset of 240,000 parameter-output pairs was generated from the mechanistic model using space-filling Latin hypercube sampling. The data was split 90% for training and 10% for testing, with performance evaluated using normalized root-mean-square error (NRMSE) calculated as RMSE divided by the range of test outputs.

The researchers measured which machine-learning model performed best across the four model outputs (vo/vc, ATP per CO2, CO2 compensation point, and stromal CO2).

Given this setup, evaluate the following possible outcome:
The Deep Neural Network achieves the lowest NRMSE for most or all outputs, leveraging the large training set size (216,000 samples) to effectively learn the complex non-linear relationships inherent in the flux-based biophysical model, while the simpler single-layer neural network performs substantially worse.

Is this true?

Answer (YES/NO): NO